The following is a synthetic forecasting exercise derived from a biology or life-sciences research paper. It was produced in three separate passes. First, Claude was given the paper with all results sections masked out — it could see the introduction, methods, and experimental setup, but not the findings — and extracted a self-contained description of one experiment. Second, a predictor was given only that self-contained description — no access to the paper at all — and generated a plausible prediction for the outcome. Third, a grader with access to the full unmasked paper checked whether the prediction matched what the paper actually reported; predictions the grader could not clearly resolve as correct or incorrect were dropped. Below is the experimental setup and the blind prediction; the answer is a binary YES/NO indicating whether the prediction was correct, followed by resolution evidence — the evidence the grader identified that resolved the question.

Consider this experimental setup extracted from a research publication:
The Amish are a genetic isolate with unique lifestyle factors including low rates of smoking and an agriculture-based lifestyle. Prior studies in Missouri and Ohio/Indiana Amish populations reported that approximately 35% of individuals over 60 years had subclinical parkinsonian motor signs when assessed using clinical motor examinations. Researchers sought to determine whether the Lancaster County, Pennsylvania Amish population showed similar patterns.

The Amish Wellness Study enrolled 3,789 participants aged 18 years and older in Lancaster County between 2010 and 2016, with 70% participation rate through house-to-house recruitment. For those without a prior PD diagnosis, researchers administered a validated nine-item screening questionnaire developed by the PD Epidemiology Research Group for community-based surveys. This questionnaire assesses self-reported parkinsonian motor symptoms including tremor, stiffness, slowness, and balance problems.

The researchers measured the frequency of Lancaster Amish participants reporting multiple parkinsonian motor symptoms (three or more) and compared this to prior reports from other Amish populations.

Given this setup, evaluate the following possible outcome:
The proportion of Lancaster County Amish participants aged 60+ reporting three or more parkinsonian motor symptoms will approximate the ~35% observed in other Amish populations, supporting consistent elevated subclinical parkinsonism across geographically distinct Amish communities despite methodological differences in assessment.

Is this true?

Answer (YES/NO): NO